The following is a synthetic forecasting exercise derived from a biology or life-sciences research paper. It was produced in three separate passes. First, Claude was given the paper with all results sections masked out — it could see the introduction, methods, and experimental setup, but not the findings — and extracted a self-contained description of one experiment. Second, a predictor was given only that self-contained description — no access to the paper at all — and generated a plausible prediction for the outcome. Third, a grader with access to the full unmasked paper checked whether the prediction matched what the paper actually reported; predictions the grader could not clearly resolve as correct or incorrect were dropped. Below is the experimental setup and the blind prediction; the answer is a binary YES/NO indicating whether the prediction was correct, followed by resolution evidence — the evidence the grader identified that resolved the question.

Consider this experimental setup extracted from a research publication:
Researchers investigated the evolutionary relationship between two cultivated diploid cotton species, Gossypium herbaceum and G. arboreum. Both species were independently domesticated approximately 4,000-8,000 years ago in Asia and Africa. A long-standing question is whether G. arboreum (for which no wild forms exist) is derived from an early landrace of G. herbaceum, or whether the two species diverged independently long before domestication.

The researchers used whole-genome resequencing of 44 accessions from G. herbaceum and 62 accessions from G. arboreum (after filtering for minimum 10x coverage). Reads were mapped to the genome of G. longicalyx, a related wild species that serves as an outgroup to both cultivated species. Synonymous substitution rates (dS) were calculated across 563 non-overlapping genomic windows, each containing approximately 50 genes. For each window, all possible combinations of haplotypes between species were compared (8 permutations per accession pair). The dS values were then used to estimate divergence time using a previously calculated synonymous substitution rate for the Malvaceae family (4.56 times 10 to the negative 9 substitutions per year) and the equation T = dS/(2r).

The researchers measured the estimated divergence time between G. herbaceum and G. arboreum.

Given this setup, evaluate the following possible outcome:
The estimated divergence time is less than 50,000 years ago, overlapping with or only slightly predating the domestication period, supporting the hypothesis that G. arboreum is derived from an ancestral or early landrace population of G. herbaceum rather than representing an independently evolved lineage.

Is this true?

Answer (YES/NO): NO